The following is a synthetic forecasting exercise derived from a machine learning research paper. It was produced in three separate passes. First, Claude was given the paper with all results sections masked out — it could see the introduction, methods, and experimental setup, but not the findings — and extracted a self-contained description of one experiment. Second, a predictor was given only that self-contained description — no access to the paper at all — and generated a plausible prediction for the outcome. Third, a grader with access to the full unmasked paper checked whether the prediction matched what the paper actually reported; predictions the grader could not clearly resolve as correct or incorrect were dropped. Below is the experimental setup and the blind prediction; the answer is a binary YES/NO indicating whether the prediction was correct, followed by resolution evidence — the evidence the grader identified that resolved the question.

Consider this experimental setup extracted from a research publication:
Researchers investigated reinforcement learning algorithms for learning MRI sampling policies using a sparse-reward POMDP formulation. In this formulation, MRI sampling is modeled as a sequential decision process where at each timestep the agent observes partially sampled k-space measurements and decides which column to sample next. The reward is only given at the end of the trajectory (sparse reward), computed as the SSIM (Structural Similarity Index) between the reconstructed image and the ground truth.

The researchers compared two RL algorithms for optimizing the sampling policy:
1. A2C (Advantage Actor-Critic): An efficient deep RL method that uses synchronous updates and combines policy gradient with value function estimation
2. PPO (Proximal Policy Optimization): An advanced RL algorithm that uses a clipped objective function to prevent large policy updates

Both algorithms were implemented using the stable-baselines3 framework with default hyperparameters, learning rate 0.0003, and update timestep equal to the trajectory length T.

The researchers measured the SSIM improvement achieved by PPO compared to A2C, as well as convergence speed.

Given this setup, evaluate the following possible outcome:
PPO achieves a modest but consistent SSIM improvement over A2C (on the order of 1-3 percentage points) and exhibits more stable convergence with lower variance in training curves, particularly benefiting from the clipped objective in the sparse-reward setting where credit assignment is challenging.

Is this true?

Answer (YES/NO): NO